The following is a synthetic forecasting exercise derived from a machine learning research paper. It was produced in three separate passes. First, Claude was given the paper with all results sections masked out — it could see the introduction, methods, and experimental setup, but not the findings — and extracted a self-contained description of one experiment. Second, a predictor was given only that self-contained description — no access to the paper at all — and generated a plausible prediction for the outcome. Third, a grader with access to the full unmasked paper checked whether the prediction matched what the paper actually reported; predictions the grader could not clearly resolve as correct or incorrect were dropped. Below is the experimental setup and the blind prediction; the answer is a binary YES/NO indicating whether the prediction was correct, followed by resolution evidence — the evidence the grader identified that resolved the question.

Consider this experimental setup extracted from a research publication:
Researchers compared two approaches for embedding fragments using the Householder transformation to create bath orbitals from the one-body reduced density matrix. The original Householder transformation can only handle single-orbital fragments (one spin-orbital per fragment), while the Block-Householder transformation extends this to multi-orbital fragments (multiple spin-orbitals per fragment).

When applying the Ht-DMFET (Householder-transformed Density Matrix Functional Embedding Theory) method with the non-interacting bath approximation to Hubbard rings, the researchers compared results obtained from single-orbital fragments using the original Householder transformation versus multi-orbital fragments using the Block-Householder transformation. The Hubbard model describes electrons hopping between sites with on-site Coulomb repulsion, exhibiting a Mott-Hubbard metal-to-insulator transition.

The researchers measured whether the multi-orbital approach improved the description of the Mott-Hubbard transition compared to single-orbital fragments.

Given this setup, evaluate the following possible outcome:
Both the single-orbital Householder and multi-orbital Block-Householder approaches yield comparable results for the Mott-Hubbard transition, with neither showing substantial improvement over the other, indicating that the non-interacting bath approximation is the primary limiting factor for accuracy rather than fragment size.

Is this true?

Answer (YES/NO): NO